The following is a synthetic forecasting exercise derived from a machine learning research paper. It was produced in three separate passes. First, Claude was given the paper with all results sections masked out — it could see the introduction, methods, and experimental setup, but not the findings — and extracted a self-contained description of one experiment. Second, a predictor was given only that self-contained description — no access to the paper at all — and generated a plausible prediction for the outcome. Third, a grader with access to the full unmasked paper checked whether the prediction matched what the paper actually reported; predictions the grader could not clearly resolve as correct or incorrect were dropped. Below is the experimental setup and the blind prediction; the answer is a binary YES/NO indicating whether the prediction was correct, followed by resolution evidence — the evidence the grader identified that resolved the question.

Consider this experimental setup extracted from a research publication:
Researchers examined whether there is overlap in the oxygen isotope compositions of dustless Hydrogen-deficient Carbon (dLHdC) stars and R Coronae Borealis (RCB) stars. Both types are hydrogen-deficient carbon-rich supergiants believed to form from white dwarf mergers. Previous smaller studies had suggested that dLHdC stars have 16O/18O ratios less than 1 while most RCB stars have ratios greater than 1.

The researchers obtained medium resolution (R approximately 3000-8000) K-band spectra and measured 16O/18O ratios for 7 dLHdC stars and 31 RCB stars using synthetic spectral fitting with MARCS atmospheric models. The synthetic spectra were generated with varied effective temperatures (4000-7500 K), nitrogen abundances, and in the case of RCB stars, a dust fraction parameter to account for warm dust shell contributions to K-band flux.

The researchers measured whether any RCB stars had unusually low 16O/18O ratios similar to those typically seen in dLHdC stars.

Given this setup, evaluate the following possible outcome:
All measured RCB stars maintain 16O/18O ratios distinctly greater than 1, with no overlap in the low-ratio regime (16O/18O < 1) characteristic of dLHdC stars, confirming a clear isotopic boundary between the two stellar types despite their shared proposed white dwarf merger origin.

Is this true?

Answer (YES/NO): NO